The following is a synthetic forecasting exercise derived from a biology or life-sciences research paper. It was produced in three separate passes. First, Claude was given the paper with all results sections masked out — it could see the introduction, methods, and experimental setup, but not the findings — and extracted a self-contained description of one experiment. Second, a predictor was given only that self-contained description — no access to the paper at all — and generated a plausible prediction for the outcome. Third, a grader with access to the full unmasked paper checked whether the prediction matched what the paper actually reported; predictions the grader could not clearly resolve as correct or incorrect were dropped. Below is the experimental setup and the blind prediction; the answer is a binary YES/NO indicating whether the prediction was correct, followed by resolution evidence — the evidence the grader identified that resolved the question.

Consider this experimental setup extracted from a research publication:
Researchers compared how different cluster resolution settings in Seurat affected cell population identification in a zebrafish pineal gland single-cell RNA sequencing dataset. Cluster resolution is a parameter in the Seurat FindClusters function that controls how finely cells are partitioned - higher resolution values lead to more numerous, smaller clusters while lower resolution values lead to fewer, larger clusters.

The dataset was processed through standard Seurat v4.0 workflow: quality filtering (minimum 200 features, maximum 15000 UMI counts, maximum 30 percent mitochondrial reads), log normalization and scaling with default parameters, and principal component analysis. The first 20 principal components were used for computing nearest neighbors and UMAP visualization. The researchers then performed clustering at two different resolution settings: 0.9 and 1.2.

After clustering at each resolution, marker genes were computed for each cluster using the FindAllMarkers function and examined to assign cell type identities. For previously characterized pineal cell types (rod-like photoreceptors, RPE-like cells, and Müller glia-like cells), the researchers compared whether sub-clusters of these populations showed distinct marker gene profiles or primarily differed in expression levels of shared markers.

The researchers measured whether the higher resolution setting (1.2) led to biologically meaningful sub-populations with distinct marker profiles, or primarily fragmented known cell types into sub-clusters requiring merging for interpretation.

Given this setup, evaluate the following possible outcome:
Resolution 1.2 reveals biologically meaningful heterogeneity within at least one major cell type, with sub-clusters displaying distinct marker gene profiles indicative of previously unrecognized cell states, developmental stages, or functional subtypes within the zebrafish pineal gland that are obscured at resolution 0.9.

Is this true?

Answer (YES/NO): YES